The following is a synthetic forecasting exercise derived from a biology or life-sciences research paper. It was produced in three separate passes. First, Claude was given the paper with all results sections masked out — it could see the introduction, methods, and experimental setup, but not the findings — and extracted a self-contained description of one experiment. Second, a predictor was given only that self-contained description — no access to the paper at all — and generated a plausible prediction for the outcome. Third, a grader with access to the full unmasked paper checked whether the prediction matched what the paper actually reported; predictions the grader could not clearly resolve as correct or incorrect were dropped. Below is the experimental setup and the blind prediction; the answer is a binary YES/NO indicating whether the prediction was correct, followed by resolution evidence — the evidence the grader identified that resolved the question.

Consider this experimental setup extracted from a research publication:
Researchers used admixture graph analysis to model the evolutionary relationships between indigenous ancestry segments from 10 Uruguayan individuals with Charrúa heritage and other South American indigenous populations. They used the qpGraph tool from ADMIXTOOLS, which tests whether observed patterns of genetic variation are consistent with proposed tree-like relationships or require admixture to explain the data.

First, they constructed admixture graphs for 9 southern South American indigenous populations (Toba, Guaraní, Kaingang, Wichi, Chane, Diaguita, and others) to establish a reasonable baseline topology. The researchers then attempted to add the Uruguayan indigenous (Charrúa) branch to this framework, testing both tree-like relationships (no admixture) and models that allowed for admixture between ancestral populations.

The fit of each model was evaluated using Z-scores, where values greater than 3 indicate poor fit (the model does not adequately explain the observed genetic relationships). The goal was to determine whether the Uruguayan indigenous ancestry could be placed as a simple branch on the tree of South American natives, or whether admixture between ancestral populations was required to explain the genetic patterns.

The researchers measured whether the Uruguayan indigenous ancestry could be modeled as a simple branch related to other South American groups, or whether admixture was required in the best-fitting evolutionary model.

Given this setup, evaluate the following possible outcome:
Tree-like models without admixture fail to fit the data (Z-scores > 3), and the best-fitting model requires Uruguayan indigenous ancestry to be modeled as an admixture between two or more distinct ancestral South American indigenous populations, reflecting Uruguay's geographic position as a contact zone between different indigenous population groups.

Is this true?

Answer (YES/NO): NO